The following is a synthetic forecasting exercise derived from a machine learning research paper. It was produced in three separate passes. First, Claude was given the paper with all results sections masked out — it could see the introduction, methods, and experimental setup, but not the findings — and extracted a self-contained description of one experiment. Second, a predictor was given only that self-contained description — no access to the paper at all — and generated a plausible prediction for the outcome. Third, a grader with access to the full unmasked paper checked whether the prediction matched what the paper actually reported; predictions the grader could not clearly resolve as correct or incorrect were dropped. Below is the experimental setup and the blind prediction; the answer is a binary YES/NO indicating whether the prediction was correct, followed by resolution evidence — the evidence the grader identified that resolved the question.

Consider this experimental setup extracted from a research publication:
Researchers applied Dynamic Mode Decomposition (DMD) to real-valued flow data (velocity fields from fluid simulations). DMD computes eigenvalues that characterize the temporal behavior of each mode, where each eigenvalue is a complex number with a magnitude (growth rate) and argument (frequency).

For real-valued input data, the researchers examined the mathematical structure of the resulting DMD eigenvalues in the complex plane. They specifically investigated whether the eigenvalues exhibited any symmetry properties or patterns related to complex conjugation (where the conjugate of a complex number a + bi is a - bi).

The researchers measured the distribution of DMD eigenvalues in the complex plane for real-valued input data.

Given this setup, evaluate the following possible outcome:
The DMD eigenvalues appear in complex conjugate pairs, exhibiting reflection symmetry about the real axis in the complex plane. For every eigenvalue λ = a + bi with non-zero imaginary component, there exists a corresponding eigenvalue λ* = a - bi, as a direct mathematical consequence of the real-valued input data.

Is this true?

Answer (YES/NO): YES